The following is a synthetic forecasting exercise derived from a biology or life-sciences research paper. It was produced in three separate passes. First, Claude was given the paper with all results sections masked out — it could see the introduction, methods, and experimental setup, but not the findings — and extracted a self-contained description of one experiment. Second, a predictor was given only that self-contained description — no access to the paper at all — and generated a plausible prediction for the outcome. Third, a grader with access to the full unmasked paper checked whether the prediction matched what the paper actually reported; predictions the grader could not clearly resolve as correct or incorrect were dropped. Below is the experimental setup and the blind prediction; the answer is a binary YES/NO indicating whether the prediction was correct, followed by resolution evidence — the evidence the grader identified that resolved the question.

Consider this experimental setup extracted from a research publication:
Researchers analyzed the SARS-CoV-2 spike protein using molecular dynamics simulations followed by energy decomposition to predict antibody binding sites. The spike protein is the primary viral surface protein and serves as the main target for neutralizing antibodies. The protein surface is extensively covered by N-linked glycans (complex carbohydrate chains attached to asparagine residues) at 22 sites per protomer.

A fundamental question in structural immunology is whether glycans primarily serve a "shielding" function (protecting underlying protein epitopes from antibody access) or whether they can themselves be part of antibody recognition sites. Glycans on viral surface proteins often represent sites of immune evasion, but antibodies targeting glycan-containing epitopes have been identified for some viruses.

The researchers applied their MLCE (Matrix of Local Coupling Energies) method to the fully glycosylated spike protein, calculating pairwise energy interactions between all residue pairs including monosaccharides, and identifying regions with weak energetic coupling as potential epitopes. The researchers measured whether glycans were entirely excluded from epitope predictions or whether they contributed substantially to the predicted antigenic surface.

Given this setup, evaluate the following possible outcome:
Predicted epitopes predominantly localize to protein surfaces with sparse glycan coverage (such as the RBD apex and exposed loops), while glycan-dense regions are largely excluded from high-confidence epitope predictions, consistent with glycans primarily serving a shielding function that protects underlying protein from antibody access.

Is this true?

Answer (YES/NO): NO